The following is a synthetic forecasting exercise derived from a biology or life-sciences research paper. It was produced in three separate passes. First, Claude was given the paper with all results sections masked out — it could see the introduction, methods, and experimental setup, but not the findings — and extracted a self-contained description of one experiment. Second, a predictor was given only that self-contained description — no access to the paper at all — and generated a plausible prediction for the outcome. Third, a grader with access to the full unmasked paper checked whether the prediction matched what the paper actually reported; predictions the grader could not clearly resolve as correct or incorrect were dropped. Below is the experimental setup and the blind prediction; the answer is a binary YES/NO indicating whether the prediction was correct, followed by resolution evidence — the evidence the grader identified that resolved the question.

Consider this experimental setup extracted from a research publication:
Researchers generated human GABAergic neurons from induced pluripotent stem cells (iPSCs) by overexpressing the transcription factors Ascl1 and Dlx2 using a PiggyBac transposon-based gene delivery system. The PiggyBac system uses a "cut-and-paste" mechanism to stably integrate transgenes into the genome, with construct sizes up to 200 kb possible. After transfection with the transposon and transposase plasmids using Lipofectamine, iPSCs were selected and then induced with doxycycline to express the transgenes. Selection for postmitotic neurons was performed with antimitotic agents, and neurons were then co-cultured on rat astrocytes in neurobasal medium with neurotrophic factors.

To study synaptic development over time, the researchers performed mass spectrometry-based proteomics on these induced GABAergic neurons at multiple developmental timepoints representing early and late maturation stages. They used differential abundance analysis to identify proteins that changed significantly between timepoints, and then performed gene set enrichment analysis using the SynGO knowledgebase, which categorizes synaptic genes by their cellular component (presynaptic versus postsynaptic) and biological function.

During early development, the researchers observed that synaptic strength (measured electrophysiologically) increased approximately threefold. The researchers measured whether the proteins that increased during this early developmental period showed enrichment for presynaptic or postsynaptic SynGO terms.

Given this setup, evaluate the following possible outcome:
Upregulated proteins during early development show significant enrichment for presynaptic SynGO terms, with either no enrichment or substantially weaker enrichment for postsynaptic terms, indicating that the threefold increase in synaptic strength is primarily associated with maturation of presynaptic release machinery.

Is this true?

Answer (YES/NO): YES